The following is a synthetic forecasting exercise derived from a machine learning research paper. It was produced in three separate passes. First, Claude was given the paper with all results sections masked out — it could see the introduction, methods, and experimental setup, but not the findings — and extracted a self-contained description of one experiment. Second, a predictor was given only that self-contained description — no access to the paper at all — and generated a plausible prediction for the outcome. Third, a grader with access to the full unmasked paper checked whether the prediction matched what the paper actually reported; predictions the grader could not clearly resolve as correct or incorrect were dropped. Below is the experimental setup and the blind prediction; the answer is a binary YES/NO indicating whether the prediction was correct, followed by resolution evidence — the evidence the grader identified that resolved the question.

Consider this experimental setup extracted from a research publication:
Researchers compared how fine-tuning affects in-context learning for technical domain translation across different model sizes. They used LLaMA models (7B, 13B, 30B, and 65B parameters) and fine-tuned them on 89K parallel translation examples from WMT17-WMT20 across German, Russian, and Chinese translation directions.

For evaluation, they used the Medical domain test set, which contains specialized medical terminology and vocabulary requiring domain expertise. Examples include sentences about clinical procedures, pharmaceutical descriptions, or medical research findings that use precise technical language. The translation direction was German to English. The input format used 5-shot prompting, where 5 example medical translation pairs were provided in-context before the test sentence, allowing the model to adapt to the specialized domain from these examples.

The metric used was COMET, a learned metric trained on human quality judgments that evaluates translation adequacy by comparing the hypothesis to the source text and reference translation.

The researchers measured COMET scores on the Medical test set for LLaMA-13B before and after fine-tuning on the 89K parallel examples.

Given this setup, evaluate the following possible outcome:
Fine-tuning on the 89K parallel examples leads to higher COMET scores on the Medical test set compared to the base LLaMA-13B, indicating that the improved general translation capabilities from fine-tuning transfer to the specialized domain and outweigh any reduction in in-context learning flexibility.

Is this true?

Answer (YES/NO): NO